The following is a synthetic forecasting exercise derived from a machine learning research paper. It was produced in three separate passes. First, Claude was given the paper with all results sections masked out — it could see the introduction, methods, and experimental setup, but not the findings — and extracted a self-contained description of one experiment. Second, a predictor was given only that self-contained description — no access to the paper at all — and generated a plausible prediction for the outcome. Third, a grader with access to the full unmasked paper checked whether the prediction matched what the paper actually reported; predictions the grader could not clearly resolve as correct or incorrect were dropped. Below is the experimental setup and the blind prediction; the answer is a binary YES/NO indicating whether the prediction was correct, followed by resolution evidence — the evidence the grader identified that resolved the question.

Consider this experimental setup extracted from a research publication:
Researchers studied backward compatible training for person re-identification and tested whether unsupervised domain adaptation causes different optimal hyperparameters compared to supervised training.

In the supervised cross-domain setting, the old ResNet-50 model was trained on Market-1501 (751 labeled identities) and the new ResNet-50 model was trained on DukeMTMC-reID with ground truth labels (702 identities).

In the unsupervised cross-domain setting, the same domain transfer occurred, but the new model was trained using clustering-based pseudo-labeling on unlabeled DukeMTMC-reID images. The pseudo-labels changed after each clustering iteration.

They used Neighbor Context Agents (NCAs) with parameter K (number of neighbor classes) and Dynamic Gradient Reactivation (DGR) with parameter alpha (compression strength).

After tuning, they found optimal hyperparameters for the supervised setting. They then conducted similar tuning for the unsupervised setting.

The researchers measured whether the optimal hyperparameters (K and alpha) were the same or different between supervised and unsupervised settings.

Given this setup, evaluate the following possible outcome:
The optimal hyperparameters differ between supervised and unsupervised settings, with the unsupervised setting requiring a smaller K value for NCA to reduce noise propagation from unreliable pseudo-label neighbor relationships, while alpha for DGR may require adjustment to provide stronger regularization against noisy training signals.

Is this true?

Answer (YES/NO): NO